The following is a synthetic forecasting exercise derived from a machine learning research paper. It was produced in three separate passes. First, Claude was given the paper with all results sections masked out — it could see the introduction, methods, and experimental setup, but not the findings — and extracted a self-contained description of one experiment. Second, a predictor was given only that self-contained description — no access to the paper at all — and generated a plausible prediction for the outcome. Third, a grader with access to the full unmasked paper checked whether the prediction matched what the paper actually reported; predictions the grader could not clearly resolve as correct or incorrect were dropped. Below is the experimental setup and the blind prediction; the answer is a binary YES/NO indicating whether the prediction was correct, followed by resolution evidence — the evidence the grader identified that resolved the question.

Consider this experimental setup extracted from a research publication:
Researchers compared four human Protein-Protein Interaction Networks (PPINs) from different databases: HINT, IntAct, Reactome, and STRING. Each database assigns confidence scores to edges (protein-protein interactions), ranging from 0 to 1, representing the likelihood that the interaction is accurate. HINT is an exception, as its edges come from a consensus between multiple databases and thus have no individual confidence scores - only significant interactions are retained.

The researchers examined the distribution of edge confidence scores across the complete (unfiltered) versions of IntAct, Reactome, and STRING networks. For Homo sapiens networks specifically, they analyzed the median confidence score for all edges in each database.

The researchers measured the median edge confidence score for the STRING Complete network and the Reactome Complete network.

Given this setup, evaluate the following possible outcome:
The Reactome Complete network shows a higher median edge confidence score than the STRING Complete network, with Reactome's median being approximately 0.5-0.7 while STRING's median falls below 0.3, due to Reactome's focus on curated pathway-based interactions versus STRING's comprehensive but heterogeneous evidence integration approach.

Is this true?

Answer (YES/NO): NO